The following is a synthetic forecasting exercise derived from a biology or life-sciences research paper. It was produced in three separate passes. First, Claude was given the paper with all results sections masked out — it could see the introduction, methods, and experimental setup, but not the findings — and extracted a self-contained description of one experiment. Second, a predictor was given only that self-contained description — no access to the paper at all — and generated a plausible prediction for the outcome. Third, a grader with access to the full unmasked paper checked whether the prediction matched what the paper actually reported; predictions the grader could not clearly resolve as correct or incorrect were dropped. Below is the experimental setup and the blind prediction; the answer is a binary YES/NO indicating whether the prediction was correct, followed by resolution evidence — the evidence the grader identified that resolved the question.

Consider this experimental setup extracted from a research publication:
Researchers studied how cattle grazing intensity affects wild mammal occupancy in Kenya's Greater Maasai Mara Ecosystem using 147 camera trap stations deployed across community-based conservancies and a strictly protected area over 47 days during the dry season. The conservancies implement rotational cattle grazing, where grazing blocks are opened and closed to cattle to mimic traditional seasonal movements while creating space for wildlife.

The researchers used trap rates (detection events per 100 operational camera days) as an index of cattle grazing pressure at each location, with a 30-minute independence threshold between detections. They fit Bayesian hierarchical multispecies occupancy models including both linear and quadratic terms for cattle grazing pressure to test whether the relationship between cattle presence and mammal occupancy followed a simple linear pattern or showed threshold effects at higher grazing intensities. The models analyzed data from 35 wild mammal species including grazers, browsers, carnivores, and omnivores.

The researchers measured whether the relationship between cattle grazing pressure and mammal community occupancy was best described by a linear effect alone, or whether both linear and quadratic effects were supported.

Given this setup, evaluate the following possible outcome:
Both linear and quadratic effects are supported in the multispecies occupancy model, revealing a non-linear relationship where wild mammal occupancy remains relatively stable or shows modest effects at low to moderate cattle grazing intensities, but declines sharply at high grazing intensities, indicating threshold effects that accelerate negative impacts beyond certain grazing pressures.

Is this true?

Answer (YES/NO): NO